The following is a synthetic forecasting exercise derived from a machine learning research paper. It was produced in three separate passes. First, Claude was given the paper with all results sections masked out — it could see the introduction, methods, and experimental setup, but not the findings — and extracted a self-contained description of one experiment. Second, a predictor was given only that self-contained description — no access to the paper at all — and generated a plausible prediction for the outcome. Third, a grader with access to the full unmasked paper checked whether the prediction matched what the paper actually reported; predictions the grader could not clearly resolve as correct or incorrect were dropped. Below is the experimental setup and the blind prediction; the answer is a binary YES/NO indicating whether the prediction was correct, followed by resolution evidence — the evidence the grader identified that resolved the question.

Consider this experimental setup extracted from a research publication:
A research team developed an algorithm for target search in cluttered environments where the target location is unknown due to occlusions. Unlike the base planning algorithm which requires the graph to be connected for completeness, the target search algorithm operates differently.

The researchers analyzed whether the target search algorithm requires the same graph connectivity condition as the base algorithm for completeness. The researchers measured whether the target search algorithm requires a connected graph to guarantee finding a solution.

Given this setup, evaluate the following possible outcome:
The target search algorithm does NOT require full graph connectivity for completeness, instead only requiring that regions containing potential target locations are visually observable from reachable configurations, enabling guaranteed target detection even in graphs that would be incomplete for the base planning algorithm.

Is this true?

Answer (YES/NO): NO